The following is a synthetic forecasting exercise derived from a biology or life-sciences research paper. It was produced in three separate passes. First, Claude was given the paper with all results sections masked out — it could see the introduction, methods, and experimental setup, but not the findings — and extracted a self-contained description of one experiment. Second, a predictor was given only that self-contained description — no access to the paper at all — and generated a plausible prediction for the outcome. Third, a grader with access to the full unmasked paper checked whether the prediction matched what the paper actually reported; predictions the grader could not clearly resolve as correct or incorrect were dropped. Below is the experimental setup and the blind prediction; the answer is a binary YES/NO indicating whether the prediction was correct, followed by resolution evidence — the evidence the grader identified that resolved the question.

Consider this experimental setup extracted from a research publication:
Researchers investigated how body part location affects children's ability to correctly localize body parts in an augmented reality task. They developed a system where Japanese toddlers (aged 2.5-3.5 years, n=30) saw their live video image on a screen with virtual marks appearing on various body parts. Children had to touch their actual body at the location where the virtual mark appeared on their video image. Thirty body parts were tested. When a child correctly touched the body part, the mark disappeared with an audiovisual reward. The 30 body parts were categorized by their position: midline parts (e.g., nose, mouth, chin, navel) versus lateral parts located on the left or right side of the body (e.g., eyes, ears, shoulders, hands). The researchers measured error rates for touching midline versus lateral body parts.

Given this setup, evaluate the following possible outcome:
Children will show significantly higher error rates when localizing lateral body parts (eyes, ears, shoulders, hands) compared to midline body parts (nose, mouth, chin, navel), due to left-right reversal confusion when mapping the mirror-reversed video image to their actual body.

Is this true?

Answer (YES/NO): YES